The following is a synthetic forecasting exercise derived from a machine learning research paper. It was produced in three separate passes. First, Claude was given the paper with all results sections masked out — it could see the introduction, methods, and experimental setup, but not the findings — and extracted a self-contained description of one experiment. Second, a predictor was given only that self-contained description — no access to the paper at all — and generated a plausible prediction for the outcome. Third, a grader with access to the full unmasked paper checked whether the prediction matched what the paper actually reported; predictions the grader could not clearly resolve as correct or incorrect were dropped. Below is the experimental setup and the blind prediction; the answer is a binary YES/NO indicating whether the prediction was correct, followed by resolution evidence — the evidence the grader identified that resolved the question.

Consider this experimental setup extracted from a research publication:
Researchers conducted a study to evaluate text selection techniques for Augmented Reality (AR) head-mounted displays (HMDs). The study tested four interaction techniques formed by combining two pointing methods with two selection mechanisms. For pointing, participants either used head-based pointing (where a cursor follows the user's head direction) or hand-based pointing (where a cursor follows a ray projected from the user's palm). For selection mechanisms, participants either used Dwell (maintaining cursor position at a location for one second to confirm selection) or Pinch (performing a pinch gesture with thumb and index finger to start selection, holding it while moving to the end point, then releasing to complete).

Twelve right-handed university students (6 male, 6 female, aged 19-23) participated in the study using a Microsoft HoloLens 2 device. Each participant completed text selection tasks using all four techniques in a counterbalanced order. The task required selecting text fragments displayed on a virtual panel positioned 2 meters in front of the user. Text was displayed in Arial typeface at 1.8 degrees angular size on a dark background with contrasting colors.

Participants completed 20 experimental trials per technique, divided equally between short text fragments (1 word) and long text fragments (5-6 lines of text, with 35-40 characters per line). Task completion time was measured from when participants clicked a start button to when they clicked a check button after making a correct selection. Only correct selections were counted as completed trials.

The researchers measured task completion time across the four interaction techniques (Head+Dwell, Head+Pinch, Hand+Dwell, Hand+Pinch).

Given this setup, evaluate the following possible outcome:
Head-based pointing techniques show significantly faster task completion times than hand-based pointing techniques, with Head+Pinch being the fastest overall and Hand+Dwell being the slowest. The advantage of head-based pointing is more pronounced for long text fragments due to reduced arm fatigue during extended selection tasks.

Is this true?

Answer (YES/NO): NO